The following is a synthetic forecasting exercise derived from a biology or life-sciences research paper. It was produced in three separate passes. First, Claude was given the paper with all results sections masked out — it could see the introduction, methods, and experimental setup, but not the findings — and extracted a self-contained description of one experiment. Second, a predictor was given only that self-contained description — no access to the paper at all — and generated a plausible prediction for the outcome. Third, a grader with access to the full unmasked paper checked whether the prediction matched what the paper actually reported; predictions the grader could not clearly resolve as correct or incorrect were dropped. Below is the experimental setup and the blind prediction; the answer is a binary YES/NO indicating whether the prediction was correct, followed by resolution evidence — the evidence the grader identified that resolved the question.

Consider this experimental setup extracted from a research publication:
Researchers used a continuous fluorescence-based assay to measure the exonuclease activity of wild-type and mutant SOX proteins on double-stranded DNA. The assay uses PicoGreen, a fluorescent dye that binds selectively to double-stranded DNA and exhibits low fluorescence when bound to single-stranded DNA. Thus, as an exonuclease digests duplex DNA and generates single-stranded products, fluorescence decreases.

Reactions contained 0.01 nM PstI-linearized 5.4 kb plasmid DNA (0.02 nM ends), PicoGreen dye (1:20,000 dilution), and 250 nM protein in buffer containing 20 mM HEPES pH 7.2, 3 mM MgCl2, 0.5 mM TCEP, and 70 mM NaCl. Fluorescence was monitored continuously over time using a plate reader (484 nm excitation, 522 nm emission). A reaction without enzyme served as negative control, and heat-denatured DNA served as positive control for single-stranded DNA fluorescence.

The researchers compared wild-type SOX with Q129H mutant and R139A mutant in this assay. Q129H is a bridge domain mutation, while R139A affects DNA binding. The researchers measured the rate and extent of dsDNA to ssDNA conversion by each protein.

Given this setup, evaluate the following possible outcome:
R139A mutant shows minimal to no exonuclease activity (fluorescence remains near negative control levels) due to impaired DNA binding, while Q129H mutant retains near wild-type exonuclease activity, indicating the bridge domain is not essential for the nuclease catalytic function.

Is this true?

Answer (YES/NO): NO